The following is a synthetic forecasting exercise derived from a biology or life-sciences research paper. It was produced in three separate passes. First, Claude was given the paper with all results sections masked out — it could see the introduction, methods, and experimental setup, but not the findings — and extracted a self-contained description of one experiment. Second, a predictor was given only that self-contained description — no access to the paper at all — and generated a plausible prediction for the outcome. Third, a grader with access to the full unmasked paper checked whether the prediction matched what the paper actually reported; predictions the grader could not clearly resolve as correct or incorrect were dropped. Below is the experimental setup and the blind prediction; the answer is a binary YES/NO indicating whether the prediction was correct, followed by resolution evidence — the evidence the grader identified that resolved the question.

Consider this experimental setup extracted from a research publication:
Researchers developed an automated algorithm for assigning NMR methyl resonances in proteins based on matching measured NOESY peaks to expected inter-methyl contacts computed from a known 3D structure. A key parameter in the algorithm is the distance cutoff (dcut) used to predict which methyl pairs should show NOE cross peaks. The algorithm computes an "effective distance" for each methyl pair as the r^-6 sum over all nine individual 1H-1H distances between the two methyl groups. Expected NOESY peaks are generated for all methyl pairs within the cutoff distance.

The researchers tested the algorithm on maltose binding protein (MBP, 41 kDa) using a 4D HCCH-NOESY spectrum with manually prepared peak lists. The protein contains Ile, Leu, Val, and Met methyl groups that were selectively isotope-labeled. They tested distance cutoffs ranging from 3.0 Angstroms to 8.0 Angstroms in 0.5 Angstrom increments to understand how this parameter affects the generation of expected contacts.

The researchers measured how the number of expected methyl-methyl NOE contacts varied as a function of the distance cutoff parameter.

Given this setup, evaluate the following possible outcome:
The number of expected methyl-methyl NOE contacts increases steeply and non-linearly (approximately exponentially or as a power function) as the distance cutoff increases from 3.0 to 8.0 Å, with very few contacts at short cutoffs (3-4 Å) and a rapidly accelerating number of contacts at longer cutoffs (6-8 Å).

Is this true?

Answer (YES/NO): YES